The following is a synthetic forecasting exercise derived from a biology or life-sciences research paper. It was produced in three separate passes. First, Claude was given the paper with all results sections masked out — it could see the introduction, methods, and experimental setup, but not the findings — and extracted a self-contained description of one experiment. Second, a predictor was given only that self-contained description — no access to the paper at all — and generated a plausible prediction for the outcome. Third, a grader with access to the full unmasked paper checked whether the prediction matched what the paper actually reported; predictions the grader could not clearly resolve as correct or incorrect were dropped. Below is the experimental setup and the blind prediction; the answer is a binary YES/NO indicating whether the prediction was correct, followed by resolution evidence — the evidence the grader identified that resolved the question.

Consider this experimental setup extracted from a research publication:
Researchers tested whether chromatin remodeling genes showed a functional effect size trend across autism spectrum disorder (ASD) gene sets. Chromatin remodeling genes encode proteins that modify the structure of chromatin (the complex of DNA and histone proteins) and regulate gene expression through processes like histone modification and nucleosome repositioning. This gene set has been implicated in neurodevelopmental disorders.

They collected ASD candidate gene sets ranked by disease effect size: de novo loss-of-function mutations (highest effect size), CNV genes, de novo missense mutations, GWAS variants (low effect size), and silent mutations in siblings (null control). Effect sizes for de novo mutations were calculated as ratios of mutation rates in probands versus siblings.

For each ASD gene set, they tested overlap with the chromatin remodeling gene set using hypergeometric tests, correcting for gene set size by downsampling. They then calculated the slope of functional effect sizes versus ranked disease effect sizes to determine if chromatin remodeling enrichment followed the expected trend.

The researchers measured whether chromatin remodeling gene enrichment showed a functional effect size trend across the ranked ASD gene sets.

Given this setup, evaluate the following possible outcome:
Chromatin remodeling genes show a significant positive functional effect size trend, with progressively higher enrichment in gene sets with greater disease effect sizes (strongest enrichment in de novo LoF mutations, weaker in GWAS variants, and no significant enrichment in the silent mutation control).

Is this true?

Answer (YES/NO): NO